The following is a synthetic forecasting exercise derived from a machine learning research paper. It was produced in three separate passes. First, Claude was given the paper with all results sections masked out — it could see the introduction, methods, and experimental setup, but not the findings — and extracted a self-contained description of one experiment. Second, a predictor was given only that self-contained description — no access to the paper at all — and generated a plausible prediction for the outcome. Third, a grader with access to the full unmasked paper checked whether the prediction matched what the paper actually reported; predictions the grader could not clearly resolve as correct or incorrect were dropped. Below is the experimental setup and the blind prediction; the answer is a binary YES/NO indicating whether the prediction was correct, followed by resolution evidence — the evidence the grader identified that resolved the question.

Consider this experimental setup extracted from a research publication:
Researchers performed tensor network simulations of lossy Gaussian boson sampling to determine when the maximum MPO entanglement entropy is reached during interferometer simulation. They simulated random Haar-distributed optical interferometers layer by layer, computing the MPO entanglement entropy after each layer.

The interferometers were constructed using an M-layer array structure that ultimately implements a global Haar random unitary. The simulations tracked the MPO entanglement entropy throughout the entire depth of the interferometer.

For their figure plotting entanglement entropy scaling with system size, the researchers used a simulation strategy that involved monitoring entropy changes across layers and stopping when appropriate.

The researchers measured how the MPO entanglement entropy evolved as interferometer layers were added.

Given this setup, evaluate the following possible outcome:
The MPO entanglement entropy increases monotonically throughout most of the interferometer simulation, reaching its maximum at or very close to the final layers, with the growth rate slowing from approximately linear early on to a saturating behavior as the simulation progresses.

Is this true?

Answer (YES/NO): NO